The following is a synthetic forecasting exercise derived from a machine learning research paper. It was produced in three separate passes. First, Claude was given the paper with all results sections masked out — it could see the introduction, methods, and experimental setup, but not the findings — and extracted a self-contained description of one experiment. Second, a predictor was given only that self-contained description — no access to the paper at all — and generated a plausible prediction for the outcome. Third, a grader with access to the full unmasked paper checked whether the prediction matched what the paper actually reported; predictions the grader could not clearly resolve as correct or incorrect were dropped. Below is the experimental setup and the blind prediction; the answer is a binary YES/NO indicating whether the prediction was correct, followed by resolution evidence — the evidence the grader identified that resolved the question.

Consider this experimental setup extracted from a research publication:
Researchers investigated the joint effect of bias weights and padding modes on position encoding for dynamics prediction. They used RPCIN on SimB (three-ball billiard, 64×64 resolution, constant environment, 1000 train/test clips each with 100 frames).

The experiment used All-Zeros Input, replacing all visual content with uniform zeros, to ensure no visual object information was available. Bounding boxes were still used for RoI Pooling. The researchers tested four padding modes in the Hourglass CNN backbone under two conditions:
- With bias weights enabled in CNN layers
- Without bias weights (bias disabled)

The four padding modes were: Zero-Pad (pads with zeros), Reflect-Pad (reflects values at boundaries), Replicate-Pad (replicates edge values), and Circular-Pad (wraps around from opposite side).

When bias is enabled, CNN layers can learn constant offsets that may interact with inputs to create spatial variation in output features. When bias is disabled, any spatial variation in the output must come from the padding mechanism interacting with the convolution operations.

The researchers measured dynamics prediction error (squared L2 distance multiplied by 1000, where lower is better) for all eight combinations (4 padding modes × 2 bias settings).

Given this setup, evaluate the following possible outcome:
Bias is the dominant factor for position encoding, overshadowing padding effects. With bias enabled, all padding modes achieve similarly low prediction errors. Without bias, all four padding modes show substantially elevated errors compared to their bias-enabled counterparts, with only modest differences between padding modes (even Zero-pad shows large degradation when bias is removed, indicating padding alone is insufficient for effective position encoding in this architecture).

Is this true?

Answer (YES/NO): NO